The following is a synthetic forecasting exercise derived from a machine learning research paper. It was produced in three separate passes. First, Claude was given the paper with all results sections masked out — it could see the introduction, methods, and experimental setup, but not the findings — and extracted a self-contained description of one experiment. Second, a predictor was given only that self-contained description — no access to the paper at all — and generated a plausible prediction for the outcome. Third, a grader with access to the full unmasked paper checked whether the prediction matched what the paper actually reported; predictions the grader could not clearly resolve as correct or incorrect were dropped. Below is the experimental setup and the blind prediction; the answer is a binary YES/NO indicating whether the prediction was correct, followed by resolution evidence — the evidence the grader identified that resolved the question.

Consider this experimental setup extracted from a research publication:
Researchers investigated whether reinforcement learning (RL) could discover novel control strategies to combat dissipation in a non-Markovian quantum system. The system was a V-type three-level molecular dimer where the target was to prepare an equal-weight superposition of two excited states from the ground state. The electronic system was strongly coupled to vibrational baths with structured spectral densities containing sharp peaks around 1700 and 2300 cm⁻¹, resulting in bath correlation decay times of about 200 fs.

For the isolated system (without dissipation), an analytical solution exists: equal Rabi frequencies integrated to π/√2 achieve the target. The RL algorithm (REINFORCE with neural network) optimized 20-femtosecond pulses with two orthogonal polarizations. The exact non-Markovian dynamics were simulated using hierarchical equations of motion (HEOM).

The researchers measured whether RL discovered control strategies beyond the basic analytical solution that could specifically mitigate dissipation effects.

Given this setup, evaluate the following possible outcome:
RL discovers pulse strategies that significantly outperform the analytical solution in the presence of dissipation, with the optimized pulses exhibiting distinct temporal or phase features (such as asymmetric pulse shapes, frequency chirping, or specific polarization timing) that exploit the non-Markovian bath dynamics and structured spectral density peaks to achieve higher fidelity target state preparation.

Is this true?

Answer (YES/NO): NO